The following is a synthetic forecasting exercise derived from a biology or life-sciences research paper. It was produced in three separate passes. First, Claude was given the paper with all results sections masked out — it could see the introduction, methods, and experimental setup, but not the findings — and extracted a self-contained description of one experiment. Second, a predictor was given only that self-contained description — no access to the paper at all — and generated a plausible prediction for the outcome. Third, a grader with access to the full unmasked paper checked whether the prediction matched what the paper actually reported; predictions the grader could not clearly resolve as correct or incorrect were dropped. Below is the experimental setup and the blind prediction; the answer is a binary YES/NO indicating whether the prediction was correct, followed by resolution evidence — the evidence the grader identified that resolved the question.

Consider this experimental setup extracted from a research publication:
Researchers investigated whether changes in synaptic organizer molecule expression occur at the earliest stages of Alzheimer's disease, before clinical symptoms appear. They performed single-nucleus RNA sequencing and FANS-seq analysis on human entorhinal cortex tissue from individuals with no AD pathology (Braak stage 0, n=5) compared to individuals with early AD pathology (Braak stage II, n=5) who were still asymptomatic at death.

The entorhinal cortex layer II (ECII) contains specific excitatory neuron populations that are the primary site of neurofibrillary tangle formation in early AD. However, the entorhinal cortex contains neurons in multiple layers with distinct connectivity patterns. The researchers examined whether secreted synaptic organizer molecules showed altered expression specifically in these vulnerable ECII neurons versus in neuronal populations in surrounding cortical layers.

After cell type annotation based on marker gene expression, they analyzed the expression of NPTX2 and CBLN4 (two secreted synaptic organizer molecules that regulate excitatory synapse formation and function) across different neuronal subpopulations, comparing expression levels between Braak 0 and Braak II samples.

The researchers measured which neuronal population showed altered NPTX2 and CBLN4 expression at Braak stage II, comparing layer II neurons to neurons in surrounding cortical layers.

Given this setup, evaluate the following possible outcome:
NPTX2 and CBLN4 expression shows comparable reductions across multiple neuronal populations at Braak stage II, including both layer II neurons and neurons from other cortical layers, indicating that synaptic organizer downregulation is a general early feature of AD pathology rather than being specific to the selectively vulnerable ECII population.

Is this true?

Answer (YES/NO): NO